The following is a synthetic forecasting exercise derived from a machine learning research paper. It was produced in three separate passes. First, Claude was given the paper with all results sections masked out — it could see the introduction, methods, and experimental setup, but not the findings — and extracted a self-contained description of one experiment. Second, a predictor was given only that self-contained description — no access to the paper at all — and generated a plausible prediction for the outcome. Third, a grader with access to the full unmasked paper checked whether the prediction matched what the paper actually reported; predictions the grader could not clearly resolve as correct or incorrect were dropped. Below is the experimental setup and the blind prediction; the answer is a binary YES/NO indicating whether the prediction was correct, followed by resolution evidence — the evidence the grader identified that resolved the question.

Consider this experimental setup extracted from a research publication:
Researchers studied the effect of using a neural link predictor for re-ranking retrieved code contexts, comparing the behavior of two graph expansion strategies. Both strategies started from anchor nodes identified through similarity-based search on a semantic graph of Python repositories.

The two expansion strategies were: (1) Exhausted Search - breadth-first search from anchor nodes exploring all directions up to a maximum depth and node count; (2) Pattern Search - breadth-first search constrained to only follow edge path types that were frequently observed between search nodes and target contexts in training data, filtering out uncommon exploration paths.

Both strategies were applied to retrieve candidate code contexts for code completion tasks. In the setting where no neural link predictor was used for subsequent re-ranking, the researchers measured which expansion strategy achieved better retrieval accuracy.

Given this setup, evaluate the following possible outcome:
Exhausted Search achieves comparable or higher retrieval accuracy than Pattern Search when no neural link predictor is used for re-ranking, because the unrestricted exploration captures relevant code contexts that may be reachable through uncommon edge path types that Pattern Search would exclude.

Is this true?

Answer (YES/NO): NO